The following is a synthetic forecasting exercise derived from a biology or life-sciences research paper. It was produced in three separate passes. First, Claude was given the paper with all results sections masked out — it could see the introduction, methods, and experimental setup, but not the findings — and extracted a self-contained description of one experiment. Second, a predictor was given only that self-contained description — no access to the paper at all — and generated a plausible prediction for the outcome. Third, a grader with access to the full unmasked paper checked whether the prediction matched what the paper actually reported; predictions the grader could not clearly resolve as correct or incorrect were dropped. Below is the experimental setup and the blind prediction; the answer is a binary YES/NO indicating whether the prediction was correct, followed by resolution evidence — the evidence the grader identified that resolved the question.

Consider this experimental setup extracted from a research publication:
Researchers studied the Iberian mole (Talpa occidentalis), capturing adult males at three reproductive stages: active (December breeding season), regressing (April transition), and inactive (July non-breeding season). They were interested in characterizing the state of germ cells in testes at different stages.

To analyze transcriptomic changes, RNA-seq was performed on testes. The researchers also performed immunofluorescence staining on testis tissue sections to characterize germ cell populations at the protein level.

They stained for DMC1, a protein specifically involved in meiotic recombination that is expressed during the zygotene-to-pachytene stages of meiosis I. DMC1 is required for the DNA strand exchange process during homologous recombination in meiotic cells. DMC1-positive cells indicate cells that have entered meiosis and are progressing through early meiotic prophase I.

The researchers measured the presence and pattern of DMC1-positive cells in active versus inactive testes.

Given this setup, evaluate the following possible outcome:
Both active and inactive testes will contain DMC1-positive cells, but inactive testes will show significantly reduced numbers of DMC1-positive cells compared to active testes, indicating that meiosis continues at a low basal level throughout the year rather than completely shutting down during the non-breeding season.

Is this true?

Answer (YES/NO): YES